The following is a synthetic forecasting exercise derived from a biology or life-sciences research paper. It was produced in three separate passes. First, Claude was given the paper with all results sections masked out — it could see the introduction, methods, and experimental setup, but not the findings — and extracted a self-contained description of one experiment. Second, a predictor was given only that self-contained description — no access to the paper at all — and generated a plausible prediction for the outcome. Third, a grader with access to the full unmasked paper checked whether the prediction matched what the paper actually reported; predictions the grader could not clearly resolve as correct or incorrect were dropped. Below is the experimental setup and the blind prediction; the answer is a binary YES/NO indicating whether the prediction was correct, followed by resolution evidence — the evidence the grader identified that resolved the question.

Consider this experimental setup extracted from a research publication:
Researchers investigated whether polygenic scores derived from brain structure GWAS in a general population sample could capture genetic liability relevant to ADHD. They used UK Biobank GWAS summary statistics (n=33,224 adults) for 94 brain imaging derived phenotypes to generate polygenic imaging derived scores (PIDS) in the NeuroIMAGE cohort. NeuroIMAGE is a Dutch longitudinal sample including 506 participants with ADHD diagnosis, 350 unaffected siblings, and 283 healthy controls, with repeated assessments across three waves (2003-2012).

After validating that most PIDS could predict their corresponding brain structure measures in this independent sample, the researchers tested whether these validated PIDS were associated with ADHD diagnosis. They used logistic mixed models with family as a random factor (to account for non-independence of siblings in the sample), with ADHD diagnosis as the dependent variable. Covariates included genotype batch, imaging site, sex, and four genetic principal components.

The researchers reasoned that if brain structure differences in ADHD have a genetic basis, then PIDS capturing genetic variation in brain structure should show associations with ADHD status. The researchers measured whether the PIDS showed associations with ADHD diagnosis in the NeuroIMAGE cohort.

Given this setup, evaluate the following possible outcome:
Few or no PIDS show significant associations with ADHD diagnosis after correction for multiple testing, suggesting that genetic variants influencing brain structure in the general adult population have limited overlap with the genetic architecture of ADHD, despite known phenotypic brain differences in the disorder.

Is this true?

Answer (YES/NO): YES